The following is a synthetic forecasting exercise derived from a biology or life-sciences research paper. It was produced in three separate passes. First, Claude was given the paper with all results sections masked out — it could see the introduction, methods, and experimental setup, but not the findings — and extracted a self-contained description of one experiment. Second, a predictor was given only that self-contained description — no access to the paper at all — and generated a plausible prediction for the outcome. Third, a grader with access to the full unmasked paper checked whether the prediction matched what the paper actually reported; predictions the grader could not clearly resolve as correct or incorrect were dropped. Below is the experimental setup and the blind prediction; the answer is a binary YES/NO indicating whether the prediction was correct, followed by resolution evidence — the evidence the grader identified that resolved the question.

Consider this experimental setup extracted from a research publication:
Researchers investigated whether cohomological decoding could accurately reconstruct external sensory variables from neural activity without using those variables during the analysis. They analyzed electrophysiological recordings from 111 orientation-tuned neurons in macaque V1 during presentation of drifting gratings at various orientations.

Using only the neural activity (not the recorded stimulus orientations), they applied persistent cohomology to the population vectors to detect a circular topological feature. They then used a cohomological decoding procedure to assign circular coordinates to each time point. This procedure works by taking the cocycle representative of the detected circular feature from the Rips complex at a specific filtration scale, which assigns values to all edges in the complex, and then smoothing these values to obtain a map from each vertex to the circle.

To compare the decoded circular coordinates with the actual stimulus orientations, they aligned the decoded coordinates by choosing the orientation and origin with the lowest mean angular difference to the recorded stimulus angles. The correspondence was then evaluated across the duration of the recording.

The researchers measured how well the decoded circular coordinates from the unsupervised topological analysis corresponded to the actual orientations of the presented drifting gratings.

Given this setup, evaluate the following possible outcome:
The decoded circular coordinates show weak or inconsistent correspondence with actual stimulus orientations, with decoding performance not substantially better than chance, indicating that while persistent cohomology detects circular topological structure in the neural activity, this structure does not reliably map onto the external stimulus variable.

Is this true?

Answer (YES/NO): NO